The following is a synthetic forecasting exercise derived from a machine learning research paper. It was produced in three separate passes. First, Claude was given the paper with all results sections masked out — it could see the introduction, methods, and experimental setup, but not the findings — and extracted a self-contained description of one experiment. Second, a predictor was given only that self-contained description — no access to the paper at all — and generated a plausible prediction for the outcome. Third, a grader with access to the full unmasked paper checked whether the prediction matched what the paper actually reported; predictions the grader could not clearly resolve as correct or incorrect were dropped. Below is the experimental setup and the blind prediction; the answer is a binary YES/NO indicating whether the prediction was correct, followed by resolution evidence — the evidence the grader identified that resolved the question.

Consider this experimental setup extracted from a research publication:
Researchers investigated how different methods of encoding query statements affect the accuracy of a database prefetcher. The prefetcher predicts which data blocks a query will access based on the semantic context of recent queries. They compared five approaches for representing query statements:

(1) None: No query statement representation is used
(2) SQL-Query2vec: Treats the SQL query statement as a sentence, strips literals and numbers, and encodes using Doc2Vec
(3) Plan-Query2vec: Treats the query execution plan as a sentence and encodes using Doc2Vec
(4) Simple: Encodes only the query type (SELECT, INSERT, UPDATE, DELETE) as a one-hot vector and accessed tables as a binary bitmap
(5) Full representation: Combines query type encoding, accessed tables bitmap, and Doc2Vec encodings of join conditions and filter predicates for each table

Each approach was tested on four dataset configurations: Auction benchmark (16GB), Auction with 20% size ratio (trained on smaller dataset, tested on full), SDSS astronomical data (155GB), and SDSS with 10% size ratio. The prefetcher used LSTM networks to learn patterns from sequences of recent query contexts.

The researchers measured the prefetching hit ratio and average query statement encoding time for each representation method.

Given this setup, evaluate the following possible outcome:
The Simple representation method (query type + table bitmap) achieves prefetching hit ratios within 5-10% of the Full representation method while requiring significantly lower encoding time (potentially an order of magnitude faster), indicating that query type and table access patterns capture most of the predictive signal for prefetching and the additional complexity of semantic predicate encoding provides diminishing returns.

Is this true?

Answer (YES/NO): NO